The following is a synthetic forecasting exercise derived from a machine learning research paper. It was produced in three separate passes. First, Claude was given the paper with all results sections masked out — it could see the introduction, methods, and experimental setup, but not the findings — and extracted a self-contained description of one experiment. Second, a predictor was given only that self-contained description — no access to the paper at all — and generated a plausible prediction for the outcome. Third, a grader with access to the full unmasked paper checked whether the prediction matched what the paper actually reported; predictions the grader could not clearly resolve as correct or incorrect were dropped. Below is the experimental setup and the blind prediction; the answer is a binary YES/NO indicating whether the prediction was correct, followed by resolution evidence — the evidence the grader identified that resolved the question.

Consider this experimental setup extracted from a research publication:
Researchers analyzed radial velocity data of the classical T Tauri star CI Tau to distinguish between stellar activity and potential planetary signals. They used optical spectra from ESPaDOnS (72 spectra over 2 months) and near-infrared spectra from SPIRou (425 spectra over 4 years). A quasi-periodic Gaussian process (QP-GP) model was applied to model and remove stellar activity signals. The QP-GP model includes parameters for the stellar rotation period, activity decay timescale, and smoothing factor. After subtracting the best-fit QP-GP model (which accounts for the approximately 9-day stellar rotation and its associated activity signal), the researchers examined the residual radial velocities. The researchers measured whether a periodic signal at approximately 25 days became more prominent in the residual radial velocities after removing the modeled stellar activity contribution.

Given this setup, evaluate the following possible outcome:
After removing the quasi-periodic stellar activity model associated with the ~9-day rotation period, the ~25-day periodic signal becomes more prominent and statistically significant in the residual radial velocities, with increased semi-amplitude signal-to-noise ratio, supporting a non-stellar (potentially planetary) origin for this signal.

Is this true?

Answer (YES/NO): YES